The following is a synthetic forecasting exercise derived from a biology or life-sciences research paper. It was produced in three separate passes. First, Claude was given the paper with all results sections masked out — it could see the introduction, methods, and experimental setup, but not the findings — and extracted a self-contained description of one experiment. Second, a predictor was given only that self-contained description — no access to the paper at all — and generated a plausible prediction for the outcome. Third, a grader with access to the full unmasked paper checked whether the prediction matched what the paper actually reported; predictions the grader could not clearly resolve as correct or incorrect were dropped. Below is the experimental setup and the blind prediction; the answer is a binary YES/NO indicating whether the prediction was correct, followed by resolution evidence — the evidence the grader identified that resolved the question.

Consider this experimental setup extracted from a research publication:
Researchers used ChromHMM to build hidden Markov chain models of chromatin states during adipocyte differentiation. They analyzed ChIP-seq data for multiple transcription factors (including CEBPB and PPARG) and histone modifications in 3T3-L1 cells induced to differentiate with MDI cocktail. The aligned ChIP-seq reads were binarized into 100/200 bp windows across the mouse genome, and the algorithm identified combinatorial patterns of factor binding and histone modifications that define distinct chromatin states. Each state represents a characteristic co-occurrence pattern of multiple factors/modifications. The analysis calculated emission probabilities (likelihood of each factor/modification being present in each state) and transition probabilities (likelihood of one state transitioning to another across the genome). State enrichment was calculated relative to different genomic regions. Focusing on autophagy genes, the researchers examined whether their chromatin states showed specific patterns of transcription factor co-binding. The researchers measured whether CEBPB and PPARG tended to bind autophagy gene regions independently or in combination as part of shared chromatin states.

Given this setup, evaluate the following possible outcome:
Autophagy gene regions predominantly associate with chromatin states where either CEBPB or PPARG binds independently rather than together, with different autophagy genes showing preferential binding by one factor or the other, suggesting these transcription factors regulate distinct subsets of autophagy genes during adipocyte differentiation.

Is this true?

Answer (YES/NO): YES